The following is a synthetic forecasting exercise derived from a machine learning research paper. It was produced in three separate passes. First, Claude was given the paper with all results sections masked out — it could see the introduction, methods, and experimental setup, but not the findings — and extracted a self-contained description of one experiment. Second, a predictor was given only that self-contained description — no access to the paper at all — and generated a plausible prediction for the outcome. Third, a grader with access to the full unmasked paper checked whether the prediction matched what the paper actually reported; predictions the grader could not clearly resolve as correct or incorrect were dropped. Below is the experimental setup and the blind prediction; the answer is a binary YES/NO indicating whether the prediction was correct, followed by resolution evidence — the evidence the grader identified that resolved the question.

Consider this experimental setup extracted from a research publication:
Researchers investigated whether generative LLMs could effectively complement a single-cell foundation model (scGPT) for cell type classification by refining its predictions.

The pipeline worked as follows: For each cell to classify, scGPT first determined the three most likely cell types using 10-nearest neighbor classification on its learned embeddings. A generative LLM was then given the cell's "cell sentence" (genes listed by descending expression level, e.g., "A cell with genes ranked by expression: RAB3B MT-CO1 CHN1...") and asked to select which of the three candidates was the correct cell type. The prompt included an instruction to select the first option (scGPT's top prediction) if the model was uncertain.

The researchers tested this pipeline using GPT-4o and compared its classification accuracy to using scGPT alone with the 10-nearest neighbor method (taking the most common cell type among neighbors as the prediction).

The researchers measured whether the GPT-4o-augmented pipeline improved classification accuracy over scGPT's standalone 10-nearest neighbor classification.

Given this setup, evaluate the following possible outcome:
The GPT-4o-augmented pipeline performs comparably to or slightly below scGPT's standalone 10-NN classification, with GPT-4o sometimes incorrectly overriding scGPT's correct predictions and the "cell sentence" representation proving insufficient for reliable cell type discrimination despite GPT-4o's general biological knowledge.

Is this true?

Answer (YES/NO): NO